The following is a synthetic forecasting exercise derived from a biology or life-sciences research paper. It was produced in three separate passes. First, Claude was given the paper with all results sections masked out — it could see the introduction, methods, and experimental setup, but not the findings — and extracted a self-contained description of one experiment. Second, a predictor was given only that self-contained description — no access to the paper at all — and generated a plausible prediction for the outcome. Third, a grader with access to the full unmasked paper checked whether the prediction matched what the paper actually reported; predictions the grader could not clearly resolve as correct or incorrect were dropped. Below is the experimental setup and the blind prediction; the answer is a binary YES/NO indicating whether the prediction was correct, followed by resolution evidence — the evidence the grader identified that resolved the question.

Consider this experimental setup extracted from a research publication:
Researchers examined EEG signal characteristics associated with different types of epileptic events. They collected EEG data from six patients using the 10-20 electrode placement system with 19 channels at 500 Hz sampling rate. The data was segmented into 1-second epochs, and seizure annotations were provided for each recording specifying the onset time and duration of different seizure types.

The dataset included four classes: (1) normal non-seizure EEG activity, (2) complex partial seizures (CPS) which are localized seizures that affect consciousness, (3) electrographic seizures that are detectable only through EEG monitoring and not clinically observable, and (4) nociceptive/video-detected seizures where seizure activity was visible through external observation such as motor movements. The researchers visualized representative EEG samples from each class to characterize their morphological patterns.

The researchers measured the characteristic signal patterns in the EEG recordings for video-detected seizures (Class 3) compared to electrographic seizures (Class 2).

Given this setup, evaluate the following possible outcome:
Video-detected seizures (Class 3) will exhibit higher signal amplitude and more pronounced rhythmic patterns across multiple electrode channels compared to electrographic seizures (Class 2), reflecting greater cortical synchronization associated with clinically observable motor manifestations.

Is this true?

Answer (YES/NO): NO